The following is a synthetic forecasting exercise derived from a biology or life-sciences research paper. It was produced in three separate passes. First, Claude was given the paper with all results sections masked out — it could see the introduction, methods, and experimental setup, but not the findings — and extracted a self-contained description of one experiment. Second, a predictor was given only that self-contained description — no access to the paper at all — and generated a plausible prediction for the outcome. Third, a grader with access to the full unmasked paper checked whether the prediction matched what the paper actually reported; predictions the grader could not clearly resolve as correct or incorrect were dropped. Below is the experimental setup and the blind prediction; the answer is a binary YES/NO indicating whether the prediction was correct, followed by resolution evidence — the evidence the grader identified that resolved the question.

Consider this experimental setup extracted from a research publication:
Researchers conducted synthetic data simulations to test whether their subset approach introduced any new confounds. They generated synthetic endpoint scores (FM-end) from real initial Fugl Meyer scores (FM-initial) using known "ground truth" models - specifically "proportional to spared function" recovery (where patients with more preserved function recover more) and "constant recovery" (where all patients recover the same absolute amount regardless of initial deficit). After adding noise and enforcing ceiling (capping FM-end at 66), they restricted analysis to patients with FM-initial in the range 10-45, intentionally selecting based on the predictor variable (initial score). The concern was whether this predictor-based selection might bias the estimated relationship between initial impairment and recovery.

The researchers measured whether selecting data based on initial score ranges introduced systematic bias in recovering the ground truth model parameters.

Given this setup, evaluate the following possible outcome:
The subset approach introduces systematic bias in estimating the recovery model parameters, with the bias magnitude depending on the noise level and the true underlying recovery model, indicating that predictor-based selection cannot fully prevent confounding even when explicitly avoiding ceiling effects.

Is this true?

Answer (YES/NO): NO